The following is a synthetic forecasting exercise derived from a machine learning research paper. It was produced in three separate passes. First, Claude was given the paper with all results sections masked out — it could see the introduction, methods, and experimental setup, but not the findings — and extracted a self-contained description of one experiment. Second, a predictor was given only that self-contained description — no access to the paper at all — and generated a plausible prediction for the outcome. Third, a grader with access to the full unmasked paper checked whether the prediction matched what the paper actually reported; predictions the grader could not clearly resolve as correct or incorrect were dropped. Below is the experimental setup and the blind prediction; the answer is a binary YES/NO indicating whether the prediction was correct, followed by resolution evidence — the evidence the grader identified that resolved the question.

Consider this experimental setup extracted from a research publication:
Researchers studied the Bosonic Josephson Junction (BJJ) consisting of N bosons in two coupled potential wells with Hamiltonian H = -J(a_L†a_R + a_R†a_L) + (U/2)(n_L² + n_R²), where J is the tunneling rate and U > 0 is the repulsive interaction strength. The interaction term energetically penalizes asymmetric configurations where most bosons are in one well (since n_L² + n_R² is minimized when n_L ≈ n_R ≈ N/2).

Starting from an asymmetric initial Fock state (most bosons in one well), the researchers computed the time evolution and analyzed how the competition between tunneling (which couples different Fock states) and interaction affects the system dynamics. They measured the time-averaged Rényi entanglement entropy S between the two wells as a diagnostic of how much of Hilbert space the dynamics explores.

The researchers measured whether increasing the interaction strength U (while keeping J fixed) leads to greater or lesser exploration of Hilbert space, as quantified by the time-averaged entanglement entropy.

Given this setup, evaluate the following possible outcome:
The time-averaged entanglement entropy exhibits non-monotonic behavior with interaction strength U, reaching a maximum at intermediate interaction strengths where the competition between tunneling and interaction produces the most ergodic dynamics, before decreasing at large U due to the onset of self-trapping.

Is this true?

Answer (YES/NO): YES